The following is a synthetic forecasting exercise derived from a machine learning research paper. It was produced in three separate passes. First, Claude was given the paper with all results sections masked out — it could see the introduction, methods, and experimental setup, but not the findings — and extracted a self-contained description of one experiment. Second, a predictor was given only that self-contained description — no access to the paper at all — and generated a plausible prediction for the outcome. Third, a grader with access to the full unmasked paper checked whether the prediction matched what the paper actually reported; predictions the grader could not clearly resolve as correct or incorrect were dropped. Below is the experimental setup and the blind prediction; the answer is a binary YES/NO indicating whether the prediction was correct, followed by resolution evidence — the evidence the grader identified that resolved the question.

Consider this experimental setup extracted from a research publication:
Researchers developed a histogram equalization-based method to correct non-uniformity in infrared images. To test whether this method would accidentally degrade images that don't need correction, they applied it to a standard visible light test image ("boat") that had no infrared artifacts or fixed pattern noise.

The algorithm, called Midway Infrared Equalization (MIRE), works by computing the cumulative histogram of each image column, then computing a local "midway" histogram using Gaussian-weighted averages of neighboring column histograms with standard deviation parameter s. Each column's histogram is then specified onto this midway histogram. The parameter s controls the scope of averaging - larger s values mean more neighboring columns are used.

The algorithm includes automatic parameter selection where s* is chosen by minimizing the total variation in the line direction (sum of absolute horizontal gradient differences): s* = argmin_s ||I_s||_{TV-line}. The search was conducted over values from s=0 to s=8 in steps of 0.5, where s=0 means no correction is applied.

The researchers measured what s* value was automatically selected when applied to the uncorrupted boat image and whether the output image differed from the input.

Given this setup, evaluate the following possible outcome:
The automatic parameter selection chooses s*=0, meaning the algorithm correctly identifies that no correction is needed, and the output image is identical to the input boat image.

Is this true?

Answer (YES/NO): YES